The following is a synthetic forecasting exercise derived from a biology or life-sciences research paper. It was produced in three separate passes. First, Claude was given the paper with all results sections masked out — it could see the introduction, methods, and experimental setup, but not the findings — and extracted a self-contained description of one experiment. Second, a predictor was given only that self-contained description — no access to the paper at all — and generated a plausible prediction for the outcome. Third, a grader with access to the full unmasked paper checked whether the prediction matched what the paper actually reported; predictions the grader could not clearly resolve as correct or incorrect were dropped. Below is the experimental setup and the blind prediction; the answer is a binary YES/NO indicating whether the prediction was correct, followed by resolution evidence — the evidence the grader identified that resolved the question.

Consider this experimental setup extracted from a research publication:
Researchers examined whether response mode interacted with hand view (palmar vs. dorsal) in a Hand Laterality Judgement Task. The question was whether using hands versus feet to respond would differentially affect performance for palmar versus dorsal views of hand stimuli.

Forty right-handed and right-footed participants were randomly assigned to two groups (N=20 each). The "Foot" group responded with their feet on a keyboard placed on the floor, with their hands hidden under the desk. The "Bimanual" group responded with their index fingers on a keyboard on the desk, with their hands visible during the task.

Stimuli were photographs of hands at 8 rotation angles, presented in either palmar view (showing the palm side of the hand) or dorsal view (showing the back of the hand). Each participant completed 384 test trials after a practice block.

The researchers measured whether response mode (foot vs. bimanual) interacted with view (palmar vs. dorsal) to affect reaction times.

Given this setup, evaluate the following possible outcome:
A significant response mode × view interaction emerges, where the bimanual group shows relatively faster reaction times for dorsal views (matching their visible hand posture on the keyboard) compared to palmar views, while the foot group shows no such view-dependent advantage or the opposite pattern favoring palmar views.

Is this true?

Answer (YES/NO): NO